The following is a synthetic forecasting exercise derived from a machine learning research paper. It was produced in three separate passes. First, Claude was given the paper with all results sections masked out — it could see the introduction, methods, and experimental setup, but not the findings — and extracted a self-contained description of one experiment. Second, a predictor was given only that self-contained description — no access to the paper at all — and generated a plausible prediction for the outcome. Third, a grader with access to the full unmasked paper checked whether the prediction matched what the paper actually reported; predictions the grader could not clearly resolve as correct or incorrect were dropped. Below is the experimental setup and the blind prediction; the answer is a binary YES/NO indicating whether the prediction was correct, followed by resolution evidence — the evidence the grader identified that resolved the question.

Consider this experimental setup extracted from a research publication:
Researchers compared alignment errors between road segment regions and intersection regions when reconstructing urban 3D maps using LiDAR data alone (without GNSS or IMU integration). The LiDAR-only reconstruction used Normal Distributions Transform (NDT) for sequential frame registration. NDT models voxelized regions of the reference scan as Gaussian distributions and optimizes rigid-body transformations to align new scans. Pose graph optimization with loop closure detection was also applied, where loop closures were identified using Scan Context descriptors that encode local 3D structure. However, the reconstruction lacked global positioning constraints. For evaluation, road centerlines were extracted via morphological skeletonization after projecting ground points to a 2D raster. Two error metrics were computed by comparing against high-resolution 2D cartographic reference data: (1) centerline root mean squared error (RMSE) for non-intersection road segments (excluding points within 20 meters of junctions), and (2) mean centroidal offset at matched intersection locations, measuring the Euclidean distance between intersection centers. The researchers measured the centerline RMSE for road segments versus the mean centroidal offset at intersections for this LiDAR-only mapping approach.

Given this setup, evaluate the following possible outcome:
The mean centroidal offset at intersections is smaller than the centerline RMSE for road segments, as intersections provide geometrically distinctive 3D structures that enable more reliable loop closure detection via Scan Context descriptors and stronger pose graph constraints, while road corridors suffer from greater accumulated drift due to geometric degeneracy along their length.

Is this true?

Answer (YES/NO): NO